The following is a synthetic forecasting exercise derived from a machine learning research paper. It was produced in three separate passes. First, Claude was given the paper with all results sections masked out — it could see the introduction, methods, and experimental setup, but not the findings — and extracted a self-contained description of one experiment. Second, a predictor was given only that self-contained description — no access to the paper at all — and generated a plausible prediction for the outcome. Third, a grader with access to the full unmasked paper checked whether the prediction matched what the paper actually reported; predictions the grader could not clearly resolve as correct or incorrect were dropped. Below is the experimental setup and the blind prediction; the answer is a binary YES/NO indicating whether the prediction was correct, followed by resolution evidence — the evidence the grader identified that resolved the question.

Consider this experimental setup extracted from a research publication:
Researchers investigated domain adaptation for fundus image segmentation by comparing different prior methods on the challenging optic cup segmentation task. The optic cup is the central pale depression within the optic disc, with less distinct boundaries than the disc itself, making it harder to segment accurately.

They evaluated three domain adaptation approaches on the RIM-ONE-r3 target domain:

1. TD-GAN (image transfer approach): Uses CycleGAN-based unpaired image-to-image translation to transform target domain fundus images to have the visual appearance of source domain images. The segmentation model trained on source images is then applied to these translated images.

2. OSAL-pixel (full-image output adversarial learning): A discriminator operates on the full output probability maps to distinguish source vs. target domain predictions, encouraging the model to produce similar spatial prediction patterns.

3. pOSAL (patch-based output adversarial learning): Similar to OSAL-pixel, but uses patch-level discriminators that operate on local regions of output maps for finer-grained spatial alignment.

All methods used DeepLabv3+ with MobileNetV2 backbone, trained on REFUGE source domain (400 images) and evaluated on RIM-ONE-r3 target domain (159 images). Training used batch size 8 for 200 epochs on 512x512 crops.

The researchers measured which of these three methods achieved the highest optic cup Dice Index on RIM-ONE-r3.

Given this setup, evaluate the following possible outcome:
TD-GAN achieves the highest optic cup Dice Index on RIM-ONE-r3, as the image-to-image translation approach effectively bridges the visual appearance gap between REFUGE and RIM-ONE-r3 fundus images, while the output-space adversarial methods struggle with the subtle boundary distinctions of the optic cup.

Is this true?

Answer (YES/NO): NO